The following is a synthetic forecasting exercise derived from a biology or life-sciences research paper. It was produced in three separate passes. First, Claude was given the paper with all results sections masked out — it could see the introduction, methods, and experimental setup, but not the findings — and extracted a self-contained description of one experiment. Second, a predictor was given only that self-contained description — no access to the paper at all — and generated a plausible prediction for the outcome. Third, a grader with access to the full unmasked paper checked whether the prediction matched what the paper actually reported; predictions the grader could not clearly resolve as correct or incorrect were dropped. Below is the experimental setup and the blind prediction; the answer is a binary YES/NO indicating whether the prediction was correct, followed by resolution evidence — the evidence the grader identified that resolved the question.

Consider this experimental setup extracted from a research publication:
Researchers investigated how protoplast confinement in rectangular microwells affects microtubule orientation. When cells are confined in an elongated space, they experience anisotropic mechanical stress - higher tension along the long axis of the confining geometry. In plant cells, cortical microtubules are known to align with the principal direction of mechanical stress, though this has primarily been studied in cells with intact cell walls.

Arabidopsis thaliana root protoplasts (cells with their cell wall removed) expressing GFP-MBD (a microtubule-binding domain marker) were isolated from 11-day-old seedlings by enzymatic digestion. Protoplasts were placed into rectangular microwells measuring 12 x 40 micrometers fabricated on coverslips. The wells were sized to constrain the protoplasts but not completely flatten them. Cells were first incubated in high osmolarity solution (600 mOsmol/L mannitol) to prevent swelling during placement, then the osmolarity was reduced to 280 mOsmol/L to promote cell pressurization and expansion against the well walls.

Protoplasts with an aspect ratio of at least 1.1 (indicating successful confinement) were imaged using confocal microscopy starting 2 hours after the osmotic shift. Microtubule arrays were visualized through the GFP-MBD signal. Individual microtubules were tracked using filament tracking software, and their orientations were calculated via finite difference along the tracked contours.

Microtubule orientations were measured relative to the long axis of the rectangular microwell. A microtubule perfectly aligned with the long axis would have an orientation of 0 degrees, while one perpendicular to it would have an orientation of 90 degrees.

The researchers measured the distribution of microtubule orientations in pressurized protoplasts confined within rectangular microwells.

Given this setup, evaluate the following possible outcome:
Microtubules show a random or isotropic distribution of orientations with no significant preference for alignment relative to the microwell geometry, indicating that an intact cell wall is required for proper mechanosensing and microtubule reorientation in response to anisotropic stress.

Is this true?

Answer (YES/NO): NO